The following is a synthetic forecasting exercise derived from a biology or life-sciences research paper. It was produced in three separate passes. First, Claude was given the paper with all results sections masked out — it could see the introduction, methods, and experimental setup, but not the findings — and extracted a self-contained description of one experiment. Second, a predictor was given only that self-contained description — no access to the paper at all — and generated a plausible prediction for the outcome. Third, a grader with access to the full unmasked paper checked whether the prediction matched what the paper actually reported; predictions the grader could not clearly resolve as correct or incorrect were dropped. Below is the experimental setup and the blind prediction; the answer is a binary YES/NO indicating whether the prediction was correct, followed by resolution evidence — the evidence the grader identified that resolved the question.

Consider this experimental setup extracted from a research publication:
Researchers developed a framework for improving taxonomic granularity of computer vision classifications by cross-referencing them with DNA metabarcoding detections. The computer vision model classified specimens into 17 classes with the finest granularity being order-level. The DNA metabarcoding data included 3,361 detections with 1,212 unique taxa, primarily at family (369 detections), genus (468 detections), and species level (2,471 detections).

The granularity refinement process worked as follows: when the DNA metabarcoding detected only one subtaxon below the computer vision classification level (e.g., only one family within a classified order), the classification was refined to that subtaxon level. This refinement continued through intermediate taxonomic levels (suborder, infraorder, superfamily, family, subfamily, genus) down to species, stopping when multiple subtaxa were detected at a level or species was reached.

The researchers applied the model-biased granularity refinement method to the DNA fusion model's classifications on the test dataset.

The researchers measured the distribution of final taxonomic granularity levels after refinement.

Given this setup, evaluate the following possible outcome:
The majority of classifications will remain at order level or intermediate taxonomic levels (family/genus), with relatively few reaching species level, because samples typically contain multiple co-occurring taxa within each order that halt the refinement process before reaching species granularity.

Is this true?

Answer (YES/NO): YES